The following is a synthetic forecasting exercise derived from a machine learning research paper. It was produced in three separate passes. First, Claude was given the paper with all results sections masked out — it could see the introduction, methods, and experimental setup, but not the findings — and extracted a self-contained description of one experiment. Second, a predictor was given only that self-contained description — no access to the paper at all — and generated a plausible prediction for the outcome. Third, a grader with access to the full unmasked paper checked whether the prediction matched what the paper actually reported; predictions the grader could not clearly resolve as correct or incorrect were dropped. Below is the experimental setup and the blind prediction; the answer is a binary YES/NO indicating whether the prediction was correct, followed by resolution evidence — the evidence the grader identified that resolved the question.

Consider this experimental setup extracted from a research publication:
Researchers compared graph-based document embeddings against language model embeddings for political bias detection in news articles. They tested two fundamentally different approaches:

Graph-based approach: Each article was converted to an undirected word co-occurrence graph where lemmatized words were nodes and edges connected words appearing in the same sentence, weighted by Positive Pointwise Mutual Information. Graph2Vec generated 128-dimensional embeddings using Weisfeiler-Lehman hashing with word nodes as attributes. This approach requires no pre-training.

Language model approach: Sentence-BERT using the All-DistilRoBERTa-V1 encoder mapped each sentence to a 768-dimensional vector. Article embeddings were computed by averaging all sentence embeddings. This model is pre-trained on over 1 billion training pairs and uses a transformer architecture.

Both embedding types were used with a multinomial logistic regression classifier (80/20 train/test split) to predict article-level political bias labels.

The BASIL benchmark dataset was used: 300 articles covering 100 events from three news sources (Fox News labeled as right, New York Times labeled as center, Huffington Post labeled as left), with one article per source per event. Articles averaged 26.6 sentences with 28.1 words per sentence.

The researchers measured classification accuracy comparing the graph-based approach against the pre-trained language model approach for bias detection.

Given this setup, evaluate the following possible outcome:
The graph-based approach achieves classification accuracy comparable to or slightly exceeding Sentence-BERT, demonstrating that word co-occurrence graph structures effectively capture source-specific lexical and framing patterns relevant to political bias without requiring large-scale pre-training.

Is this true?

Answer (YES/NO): YES